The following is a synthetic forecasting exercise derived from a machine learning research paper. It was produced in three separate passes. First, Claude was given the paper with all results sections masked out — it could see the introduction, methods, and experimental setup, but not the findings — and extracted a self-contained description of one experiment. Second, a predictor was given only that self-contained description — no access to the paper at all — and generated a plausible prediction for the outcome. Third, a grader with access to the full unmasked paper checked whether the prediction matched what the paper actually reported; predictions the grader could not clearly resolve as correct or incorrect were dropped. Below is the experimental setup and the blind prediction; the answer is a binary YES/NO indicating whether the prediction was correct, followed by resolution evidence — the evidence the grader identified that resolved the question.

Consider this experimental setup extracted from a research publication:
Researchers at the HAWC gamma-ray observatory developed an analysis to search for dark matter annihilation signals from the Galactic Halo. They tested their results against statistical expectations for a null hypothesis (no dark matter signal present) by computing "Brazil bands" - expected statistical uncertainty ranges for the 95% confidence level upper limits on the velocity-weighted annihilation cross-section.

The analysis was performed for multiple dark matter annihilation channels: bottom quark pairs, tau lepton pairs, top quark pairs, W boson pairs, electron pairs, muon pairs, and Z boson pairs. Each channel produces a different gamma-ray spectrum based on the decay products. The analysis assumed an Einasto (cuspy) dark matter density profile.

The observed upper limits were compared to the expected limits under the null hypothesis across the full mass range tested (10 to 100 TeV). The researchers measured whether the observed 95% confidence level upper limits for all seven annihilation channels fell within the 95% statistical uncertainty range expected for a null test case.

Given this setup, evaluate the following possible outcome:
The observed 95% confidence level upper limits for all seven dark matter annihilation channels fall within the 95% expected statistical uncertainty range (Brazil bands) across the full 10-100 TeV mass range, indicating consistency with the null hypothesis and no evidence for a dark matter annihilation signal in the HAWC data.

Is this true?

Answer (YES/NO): YES